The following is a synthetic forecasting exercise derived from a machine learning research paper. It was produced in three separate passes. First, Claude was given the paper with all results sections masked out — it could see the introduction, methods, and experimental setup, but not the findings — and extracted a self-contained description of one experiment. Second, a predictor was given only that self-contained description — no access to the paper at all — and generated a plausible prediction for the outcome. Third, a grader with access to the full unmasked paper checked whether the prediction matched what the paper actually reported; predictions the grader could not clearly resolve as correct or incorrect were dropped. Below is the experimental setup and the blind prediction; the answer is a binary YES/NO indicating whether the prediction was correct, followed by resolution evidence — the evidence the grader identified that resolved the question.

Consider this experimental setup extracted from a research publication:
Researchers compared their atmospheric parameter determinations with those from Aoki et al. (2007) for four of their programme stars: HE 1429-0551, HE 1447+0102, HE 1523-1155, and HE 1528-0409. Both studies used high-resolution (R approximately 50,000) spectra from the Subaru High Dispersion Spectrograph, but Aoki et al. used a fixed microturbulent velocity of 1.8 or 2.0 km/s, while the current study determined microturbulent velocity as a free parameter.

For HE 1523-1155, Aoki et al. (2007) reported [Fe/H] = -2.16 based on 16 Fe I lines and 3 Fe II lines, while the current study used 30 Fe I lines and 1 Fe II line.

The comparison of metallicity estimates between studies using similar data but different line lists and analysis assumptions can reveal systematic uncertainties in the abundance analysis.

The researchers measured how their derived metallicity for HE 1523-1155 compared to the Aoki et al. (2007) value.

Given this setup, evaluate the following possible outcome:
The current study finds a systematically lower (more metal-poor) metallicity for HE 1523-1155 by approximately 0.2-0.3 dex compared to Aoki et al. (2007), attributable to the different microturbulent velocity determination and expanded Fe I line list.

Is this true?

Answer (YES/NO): YES